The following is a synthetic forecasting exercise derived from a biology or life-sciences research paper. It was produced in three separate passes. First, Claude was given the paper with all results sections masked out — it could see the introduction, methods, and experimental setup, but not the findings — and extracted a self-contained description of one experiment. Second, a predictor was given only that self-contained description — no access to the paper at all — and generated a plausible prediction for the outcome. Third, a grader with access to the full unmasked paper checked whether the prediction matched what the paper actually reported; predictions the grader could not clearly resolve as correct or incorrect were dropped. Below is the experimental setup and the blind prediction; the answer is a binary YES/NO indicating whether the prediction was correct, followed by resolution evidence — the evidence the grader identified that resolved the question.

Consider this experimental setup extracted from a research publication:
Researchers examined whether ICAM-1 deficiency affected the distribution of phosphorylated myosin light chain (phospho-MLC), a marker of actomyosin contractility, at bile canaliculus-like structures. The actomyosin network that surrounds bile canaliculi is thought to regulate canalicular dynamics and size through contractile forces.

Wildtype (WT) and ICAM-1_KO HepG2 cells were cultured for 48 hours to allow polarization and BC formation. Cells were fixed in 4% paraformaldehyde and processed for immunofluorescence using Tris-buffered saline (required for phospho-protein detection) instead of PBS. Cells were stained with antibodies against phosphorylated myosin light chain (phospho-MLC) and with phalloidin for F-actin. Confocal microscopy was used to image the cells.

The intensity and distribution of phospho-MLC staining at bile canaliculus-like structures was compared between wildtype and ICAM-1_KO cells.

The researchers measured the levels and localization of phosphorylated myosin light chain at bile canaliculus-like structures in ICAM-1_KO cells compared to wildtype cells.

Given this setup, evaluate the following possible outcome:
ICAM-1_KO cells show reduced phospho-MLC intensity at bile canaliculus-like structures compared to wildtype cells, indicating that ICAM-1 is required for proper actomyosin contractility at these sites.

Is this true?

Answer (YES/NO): YES